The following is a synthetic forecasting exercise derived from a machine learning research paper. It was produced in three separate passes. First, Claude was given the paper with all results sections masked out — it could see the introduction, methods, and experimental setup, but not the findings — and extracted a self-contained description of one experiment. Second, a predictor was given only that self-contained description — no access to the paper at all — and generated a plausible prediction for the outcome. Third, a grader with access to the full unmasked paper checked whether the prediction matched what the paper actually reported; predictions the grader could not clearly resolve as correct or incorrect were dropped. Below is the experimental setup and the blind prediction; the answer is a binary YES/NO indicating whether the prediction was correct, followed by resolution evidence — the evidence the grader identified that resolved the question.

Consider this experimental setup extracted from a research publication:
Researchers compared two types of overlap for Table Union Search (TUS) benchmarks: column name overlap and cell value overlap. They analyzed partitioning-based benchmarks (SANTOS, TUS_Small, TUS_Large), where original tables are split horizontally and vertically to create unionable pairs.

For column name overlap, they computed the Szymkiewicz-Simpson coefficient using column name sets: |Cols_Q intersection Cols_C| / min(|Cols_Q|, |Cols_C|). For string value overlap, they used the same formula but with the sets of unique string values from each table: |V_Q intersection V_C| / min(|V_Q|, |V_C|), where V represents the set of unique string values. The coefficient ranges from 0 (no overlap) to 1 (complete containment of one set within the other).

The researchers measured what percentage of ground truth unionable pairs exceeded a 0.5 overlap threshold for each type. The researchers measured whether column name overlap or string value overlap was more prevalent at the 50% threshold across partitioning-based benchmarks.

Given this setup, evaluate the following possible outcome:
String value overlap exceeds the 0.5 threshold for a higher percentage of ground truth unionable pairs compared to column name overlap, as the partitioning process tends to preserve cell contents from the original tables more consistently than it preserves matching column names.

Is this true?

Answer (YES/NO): NO